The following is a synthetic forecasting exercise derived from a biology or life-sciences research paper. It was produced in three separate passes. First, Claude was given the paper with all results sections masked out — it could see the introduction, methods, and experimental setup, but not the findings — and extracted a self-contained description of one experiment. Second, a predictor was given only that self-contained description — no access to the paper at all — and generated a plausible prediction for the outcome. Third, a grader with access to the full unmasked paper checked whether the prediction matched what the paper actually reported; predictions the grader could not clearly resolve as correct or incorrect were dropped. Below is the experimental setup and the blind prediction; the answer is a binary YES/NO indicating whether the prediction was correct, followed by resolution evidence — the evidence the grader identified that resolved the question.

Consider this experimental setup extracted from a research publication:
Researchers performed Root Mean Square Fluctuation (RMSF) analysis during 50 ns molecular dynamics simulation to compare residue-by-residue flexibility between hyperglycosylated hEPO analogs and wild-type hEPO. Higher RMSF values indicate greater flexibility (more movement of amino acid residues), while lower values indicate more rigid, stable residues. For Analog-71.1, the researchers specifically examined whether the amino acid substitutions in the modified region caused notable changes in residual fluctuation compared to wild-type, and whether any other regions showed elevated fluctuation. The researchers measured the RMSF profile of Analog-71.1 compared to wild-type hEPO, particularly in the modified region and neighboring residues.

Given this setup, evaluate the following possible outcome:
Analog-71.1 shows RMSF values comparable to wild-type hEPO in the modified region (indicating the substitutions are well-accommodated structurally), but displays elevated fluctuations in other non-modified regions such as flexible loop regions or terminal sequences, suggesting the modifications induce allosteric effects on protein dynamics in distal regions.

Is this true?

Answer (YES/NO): NO